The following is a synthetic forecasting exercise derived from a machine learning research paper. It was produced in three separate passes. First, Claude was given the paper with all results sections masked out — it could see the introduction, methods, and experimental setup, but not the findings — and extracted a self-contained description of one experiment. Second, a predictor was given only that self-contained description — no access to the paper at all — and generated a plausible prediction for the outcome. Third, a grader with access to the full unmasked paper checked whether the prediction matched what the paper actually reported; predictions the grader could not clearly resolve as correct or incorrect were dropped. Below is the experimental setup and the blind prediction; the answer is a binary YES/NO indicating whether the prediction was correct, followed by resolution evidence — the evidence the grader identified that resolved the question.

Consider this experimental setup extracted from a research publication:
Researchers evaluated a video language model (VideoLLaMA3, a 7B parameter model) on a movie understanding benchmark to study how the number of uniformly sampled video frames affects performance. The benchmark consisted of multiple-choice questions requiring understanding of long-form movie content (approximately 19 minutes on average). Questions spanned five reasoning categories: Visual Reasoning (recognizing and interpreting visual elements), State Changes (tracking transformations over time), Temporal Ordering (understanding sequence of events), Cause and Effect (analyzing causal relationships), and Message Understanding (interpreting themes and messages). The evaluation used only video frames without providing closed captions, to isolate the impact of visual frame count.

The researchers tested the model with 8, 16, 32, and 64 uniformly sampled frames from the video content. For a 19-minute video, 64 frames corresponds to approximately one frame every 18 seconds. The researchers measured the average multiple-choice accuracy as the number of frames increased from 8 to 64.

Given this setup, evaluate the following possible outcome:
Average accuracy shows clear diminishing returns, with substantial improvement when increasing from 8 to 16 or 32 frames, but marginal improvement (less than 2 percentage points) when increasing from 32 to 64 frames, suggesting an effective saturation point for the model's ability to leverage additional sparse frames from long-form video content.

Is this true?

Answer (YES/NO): NO